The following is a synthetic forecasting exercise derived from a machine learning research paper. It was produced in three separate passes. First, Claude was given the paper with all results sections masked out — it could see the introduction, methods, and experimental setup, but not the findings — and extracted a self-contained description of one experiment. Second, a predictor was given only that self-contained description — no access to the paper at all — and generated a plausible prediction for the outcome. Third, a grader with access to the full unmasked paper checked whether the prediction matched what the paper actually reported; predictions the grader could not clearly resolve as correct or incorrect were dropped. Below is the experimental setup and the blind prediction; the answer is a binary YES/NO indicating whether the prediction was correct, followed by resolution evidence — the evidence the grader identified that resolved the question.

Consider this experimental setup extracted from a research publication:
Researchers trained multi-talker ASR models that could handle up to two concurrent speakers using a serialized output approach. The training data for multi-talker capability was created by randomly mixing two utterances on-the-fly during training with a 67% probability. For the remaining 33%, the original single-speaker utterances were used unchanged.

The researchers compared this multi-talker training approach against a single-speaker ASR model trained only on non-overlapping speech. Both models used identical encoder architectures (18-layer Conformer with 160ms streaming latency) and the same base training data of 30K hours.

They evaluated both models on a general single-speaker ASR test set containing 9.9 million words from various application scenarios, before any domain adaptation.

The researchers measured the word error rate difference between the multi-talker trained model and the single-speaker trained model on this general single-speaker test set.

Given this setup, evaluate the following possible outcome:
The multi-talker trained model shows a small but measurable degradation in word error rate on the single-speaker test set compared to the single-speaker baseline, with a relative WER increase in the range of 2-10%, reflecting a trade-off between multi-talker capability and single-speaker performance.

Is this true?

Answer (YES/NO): YES